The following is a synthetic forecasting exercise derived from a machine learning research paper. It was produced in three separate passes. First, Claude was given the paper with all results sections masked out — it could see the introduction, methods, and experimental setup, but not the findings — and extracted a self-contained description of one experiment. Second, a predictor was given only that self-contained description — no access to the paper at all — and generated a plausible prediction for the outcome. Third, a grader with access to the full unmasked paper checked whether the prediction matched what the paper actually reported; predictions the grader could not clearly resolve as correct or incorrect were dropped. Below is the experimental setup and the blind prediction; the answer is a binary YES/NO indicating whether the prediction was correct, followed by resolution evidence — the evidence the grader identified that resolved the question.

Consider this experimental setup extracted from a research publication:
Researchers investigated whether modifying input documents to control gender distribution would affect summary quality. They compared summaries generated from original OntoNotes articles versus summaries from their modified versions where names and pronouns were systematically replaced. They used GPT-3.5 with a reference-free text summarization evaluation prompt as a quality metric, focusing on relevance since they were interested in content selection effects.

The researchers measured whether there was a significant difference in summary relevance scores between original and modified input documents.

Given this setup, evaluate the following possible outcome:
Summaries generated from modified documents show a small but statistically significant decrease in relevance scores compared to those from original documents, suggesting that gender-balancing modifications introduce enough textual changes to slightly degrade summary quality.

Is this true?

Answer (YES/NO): NO